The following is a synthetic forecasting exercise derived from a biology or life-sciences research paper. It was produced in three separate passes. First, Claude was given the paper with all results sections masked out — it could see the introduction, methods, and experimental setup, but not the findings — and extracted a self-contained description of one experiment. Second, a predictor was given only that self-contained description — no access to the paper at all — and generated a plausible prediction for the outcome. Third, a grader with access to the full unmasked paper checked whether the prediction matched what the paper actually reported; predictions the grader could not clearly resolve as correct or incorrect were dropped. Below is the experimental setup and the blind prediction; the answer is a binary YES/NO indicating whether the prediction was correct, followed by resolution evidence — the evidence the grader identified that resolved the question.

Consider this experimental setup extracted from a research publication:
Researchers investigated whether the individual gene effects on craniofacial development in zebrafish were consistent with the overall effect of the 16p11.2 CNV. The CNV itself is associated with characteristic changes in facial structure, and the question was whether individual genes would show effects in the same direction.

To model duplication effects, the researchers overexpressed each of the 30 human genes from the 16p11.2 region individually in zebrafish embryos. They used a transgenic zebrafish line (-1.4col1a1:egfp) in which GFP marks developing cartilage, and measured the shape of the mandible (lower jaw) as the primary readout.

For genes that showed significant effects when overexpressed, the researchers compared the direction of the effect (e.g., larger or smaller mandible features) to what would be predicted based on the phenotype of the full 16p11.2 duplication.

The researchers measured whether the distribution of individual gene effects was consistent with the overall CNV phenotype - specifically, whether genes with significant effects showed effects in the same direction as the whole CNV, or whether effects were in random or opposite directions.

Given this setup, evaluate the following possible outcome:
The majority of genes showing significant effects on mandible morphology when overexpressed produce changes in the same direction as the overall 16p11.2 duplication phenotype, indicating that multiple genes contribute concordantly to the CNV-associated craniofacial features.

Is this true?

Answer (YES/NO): YES